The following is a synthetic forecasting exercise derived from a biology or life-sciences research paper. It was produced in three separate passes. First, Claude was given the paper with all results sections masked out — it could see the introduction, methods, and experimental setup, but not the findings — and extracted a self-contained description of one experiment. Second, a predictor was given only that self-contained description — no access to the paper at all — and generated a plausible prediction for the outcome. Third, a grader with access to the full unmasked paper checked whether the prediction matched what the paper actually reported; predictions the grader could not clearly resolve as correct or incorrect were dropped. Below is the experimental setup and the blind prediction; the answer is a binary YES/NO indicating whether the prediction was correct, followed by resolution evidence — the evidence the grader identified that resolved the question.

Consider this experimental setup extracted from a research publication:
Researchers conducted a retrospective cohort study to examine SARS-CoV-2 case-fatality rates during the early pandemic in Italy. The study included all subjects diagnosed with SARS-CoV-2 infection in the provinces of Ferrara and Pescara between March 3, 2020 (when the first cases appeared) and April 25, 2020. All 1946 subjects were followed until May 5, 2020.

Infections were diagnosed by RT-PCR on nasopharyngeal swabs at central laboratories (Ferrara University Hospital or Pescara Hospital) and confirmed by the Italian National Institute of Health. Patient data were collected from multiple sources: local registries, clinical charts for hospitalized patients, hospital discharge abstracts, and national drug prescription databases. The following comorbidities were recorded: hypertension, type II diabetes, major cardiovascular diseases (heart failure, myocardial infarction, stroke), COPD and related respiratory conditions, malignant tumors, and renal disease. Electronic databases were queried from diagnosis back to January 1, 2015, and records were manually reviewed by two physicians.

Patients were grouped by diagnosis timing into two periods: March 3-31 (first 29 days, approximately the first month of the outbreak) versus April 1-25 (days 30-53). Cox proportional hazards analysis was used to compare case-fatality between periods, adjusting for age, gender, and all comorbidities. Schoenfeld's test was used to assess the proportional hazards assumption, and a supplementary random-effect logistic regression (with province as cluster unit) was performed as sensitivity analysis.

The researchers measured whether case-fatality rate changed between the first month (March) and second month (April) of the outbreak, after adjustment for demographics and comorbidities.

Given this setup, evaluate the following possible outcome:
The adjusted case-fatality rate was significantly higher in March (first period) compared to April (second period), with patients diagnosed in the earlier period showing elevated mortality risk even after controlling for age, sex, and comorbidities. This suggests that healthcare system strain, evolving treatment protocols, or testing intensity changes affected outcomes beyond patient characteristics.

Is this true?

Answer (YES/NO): YES